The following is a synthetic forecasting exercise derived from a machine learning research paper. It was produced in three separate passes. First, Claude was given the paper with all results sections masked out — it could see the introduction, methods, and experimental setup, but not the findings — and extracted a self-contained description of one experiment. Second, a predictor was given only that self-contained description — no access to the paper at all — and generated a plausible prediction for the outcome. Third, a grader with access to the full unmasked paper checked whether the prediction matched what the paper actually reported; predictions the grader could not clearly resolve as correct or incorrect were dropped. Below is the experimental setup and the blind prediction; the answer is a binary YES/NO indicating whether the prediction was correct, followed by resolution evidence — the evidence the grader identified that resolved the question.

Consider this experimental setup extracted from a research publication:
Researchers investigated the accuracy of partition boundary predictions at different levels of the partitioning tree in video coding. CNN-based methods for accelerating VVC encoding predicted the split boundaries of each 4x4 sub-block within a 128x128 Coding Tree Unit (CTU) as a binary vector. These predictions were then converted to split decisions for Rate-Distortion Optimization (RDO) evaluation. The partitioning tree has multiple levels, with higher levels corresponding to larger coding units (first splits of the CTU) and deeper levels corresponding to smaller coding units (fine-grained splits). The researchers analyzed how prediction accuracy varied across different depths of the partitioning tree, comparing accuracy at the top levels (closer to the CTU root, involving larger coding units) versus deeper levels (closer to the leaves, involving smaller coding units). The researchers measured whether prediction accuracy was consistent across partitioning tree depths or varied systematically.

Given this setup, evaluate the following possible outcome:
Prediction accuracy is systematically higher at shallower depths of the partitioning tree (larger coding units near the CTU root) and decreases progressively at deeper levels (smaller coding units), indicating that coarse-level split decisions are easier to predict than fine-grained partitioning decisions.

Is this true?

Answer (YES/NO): YES